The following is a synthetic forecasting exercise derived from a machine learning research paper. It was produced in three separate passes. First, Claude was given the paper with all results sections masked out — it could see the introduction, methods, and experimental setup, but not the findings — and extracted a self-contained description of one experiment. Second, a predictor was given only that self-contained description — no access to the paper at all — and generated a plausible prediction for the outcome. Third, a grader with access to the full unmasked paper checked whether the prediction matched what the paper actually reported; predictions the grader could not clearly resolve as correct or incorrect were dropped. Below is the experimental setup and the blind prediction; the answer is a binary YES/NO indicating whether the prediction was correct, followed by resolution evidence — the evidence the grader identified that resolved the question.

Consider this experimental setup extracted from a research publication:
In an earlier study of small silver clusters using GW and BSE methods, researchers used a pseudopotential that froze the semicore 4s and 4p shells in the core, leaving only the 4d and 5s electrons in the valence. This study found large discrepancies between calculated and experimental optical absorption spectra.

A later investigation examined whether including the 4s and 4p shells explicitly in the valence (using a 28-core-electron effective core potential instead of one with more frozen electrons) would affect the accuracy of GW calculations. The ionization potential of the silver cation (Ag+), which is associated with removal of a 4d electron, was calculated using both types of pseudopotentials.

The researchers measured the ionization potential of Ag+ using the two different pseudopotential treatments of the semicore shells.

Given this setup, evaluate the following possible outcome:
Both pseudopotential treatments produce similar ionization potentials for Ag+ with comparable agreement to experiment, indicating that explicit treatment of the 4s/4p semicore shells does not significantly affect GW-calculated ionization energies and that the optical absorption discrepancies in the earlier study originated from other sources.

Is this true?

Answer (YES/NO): NO